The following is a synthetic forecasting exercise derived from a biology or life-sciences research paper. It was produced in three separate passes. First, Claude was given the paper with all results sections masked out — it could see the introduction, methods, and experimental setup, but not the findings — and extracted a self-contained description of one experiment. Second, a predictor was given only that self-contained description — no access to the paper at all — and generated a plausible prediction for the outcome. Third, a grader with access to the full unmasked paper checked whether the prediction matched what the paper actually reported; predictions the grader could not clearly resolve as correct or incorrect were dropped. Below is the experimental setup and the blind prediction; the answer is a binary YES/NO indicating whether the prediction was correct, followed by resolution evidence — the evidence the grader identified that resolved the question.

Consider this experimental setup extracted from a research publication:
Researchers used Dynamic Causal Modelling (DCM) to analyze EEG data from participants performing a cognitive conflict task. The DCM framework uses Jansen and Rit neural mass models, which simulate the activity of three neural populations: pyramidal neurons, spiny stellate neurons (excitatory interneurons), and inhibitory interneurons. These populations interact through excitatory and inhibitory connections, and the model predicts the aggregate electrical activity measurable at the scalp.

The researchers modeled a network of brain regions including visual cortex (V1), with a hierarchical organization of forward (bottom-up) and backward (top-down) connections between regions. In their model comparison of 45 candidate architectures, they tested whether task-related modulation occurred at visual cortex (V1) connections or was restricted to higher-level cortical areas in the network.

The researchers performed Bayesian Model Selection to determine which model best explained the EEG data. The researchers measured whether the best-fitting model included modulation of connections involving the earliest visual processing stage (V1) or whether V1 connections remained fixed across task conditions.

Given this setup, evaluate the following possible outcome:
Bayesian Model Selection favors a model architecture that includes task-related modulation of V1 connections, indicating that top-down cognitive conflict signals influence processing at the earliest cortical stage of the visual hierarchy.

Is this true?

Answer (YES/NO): NO